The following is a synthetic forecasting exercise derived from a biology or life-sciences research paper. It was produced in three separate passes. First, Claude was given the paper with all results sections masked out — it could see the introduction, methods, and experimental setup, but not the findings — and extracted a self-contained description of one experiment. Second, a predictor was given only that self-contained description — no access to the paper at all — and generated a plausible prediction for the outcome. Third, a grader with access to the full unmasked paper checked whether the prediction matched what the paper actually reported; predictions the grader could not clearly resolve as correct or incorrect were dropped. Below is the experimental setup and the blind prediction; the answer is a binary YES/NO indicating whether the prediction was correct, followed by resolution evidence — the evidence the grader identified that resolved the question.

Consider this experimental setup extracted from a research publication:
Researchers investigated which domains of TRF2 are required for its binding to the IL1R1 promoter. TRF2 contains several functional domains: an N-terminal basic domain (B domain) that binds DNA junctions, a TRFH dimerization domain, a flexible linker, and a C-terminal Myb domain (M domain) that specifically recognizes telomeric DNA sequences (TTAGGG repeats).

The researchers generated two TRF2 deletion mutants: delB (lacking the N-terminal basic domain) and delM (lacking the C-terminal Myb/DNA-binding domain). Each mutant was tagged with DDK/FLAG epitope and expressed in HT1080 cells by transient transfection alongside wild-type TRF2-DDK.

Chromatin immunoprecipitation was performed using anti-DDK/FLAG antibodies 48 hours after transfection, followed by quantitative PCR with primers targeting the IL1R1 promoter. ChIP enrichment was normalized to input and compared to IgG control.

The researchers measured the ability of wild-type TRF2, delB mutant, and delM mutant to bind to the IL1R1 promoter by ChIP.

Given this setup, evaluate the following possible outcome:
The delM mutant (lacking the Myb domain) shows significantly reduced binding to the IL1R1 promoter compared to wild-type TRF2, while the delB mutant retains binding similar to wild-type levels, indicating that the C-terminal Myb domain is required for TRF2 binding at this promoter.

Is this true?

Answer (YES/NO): NO